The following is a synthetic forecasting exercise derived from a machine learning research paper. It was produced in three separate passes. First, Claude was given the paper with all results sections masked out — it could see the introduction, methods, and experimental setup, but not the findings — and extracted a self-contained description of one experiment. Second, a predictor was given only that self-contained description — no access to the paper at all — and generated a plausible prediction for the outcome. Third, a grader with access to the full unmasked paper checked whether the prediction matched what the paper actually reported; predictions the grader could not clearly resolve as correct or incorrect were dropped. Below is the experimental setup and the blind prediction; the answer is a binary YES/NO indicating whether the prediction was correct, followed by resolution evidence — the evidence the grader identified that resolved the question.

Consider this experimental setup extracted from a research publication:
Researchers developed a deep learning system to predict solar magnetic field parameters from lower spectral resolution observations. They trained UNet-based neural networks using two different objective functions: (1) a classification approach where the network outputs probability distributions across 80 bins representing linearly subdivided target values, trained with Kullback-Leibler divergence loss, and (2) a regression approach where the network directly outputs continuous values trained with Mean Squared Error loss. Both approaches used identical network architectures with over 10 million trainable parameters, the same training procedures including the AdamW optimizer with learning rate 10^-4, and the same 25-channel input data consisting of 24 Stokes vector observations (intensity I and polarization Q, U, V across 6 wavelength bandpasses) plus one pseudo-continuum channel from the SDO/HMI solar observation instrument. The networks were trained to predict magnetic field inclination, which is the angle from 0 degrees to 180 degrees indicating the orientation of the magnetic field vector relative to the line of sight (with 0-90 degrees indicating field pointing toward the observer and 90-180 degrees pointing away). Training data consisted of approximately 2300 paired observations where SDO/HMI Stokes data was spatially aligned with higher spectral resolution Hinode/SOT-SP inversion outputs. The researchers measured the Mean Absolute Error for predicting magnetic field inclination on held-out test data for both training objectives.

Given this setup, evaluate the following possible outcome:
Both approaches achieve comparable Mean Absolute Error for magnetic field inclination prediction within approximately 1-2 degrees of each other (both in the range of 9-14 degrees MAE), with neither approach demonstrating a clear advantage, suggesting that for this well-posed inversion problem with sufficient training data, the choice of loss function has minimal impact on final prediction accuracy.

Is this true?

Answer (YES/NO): YES